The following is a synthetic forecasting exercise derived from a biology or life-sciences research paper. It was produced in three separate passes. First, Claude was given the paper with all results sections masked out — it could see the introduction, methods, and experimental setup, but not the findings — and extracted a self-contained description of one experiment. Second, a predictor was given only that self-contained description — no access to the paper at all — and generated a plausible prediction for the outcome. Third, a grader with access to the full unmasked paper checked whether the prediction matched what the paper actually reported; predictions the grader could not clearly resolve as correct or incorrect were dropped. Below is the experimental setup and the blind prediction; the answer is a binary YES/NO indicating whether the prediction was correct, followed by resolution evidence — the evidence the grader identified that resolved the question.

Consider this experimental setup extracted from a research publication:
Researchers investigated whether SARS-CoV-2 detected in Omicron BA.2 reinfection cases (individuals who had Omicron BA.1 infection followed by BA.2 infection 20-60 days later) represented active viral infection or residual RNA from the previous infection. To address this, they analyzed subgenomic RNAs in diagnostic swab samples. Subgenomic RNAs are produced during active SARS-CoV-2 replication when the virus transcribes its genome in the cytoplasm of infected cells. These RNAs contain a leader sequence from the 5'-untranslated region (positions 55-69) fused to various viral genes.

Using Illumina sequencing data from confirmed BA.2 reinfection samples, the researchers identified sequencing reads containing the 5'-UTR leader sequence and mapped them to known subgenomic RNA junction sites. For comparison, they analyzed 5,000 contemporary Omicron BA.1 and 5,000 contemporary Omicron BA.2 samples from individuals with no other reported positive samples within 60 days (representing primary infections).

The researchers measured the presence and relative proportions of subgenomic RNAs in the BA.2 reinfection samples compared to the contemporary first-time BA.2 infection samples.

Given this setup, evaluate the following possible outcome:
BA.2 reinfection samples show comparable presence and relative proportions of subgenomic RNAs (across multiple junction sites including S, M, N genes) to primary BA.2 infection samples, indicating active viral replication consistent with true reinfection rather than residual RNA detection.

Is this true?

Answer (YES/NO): NO